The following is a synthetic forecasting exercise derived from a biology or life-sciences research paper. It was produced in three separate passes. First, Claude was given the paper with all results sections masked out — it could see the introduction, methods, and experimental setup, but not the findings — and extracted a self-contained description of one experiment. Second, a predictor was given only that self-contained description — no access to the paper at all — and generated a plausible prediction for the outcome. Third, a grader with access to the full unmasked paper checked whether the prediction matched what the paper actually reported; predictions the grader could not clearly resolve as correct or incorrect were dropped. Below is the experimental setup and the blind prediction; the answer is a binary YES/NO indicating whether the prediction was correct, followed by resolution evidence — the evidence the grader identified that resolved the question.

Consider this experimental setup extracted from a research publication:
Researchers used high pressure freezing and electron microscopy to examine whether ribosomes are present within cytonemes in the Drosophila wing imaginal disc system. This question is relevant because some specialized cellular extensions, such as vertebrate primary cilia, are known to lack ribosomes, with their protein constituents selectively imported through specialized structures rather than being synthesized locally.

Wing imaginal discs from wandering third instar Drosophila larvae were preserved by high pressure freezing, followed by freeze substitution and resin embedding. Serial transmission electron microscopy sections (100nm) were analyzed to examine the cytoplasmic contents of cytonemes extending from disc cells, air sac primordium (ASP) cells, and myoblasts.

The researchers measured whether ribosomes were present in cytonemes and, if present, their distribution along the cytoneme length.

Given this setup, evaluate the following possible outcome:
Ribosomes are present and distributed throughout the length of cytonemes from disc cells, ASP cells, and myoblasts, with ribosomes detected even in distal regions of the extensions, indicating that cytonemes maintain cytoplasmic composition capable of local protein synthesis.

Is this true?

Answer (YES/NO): YES